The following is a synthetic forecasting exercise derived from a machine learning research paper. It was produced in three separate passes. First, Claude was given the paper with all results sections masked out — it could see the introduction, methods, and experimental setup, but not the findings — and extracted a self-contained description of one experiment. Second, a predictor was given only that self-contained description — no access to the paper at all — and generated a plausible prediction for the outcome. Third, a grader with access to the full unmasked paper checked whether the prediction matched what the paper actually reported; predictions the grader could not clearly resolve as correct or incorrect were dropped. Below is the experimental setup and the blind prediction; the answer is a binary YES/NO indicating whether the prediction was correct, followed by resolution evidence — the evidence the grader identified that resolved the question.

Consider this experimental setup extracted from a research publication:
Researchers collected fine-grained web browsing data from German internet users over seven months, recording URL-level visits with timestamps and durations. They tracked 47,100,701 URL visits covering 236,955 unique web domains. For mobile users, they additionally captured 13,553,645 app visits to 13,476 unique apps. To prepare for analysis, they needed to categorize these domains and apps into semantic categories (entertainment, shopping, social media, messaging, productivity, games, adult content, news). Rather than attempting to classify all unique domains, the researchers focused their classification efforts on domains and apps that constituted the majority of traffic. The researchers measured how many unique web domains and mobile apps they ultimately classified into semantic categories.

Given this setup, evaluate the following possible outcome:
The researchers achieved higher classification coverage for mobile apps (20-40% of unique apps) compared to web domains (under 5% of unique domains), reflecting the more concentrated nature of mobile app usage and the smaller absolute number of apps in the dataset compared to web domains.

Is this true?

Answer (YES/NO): NO